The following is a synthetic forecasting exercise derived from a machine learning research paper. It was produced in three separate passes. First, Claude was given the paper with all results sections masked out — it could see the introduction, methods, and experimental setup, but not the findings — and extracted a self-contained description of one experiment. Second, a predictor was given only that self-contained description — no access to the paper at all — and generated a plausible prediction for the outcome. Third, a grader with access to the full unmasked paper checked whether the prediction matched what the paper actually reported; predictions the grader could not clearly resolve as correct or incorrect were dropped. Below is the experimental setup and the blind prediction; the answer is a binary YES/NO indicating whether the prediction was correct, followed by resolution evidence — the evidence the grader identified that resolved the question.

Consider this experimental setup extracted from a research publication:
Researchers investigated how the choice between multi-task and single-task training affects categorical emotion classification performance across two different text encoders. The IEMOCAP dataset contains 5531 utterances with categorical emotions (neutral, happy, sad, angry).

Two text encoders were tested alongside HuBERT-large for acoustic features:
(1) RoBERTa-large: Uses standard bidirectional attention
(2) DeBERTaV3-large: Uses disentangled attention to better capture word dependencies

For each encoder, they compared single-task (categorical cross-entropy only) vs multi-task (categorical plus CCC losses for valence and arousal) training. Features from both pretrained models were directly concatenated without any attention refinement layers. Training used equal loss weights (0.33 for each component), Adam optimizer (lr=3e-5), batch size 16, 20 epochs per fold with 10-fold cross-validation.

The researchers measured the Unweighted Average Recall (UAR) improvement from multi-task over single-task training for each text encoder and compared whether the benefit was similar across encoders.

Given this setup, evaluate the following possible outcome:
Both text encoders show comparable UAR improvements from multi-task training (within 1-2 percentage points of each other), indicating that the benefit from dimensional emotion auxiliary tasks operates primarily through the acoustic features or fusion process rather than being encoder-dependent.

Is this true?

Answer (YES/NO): YES